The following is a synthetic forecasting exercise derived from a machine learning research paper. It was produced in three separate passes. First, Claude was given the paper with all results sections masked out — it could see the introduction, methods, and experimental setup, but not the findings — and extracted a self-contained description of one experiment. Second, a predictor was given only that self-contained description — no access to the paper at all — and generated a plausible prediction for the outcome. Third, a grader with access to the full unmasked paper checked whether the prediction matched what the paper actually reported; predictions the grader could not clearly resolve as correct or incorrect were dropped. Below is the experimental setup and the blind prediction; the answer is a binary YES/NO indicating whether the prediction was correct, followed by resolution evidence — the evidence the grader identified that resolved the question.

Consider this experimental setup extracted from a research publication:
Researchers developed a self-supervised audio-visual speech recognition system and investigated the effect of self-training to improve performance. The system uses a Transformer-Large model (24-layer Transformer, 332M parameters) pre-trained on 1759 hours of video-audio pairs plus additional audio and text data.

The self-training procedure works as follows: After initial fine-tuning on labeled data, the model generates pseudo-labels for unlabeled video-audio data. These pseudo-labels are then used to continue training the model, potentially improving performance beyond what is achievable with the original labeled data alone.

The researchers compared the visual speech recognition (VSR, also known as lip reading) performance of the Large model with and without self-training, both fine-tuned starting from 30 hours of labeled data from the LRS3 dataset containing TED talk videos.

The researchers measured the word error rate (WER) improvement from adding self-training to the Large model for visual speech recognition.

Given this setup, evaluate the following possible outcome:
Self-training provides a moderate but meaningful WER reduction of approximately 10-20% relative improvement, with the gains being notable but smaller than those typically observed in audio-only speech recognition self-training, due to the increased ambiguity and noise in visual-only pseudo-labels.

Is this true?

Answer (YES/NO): YES